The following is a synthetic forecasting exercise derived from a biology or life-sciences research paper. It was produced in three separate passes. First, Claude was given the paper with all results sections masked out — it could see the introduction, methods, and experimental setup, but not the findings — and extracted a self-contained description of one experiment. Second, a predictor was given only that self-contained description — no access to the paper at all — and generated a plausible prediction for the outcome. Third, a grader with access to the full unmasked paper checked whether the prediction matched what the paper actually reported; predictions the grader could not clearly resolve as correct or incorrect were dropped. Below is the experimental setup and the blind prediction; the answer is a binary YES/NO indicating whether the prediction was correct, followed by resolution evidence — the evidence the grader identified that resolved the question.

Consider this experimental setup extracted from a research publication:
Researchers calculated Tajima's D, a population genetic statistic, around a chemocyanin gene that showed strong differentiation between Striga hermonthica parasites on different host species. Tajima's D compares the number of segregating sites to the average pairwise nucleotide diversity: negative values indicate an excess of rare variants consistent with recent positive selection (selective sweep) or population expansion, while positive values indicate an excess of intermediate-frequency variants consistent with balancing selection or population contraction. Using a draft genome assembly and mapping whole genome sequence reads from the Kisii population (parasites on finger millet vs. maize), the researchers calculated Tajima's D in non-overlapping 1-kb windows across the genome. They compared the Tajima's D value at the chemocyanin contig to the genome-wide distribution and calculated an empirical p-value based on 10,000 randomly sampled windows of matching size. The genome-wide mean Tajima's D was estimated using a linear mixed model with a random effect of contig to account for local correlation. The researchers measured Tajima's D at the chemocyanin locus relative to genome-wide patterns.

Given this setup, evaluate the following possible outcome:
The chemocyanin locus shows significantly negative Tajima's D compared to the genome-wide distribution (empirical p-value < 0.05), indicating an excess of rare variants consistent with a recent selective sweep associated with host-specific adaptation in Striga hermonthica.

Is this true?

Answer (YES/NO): YES